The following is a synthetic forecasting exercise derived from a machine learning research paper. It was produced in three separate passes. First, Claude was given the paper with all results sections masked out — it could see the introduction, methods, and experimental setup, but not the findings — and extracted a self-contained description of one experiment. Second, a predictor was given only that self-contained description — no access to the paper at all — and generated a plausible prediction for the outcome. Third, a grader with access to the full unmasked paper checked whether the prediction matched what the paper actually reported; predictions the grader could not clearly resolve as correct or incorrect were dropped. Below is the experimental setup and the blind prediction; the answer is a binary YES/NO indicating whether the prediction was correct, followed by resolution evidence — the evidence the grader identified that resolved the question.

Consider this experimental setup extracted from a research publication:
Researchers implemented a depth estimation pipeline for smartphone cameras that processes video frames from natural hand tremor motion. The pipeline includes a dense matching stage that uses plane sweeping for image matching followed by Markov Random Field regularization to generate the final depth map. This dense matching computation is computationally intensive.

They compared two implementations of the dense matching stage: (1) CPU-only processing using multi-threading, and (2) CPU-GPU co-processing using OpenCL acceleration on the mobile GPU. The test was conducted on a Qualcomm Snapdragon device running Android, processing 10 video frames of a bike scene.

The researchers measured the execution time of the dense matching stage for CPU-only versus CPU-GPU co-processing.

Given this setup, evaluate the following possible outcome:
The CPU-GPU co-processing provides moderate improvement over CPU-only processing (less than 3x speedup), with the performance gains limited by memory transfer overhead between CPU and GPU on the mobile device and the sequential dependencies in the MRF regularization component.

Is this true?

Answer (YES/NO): NO